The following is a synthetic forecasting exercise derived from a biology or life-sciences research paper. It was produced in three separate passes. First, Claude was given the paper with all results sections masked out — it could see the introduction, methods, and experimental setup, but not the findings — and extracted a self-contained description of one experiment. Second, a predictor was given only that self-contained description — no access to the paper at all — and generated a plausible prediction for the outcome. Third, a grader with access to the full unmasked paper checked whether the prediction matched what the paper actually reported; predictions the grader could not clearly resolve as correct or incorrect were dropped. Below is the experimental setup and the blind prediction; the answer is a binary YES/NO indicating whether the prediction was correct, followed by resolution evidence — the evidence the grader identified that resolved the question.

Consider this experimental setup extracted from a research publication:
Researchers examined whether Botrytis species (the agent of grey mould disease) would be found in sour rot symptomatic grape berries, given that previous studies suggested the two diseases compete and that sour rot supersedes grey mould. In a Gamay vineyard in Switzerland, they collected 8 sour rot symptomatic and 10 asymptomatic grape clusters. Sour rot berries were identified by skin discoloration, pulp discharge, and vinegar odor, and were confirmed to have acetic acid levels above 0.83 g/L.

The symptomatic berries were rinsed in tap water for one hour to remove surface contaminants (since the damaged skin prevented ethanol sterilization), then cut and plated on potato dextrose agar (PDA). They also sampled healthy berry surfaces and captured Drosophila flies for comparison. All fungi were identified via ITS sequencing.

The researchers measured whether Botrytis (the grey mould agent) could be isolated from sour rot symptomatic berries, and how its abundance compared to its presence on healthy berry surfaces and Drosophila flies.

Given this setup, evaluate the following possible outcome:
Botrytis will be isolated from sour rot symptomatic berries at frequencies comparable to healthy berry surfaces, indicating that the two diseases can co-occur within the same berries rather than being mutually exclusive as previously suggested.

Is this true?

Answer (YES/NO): NO